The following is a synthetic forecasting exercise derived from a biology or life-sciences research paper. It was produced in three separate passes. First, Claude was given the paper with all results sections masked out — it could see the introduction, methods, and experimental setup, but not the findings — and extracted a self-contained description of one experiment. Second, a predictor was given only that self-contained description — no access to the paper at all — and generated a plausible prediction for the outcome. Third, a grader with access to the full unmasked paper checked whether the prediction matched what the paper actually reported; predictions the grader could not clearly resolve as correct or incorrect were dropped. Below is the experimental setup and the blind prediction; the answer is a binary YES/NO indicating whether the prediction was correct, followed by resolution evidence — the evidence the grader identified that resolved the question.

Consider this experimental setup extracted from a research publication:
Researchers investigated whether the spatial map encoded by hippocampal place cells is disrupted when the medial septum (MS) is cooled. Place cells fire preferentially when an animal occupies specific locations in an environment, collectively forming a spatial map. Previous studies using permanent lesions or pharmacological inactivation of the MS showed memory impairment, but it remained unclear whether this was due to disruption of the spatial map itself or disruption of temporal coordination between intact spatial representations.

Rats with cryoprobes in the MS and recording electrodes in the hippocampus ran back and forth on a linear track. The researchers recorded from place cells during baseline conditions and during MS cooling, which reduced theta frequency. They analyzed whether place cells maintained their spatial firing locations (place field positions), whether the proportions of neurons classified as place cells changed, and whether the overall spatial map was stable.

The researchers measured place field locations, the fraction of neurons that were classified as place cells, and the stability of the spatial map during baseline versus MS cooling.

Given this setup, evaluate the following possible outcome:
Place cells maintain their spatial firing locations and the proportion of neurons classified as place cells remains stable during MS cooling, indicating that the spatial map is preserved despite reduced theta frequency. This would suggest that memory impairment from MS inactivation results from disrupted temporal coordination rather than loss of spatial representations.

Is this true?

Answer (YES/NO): YES